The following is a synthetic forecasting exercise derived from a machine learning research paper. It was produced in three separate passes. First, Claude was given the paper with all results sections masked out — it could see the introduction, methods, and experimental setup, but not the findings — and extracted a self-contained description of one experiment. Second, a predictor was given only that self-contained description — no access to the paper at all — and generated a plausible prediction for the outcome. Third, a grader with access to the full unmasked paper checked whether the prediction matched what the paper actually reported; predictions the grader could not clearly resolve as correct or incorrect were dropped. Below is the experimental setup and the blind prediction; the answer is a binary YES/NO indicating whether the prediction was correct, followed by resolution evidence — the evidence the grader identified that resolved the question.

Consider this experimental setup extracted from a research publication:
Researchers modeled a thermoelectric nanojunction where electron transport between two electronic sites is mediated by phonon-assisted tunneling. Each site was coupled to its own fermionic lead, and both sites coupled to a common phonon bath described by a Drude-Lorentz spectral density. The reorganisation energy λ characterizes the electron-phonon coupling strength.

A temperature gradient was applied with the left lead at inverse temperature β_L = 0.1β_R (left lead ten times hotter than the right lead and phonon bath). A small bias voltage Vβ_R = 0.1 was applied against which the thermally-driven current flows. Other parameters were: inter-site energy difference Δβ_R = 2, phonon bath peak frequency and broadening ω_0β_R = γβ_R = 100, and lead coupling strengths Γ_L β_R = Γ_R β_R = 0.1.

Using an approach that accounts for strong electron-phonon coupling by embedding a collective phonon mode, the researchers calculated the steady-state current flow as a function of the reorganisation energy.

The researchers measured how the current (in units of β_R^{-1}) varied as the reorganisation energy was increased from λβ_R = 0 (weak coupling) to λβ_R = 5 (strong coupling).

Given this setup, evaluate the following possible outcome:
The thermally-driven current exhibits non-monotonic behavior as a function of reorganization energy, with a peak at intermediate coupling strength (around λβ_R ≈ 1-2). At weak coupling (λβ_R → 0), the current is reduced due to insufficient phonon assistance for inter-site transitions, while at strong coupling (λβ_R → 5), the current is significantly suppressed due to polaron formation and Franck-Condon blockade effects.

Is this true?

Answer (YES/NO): NO